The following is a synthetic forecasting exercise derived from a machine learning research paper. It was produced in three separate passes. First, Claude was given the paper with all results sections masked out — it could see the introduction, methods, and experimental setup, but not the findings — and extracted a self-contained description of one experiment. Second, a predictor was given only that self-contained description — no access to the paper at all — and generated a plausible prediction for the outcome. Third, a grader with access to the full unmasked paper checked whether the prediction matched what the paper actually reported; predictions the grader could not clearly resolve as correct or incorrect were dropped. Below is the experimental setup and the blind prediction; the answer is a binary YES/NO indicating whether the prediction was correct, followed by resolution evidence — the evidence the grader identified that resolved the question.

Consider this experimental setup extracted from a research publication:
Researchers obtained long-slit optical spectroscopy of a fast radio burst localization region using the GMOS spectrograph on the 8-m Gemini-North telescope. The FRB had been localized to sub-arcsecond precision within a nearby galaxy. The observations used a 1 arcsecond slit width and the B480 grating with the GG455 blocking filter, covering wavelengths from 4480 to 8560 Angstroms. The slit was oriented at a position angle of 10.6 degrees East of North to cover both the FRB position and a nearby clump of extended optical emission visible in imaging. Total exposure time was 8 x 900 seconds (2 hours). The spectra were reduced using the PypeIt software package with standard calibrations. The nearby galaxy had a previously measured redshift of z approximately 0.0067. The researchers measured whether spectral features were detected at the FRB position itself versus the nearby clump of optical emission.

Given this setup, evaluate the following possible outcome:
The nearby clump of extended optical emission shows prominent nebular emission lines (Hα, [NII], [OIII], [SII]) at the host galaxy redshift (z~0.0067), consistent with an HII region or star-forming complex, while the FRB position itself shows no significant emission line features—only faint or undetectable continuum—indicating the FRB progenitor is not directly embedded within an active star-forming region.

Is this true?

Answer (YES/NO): YES